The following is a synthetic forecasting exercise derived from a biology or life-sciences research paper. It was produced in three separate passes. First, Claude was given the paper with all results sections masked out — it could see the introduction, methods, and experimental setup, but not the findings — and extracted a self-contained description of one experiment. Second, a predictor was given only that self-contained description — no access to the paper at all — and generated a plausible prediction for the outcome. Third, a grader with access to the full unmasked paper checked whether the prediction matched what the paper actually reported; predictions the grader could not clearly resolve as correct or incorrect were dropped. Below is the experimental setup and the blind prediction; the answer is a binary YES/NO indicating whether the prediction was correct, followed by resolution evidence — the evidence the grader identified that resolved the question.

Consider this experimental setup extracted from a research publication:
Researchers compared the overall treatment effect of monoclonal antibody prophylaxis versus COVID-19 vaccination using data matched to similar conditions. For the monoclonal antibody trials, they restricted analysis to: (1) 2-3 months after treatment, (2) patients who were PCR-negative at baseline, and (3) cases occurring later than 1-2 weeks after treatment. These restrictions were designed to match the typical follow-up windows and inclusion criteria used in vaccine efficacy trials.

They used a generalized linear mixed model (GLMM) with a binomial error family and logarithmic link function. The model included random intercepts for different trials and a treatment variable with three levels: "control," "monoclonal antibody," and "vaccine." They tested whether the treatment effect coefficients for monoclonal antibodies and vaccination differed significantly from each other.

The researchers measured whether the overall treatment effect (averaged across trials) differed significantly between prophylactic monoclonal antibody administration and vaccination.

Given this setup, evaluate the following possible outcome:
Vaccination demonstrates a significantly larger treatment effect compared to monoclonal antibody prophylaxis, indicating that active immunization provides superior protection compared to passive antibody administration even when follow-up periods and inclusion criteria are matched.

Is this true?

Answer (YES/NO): NO